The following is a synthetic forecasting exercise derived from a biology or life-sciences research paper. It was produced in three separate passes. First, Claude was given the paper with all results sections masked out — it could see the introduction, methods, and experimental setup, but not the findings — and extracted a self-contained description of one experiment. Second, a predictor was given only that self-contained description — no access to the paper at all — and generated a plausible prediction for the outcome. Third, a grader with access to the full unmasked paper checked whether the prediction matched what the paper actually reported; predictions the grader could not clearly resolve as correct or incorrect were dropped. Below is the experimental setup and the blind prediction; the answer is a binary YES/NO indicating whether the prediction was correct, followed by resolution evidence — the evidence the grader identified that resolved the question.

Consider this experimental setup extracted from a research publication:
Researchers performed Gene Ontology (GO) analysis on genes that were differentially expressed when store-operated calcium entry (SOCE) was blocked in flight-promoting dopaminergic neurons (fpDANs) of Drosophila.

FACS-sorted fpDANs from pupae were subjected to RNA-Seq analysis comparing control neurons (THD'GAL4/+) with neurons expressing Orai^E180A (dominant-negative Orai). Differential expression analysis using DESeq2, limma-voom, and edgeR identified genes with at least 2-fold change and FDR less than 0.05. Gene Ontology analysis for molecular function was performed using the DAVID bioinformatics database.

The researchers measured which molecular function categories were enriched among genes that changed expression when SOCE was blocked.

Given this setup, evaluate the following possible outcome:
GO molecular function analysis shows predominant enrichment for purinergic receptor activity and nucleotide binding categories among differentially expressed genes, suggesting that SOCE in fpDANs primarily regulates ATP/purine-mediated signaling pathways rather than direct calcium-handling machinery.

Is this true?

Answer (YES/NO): NO